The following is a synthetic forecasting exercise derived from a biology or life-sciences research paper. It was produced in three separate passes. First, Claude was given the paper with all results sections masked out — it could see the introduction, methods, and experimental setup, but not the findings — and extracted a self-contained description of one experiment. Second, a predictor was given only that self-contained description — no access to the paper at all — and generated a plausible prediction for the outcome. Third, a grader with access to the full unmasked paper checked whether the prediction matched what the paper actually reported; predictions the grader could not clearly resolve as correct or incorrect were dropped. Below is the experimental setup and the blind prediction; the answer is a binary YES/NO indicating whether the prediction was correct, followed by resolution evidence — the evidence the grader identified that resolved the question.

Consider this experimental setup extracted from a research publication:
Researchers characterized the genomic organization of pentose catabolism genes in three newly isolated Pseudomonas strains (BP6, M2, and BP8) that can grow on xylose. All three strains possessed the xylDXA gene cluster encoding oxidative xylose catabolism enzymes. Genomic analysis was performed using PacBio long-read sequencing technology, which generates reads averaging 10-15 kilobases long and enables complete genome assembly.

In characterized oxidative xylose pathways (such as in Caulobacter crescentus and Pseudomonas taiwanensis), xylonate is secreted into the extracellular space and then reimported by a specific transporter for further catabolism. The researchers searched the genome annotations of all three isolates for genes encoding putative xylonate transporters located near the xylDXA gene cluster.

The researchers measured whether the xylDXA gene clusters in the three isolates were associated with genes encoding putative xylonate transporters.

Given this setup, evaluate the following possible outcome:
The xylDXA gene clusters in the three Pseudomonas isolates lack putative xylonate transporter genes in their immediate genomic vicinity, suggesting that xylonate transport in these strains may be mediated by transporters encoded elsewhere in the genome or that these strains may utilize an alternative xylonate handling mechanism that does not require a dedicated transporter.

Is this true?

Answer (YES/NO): NO